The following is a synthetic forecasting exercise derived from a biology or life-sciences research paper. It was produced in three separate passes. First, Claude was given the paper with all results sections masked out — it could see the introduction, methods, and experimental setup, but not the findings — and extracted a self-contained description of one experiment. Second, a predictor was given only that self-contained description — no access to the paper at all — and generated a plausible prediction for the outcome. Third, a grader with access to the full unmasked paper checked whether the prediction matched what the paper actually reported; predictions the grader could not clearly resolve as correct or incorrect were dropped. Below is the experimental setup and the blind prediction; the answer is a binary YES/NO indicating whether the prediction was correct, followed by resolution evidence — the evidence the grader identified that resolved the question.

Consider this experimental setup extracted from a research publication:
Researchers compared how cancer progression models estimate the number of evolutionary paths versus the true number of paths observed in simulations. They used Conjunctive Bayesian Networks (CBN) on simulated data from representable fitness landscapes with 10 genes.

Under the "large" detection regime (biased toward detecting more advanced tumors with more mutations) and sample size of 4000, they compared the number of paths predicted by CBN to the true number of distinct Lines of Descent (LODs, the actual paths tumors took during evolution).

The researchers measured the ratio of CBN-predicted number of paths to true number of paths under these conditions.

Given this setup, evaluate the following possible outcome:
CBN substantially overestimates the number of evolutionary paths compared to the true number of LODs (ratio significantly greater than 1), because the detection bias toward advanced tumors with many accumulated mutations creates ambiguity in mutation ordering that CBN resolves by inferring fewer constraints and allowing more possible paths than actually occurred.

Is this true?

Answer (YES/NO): YES